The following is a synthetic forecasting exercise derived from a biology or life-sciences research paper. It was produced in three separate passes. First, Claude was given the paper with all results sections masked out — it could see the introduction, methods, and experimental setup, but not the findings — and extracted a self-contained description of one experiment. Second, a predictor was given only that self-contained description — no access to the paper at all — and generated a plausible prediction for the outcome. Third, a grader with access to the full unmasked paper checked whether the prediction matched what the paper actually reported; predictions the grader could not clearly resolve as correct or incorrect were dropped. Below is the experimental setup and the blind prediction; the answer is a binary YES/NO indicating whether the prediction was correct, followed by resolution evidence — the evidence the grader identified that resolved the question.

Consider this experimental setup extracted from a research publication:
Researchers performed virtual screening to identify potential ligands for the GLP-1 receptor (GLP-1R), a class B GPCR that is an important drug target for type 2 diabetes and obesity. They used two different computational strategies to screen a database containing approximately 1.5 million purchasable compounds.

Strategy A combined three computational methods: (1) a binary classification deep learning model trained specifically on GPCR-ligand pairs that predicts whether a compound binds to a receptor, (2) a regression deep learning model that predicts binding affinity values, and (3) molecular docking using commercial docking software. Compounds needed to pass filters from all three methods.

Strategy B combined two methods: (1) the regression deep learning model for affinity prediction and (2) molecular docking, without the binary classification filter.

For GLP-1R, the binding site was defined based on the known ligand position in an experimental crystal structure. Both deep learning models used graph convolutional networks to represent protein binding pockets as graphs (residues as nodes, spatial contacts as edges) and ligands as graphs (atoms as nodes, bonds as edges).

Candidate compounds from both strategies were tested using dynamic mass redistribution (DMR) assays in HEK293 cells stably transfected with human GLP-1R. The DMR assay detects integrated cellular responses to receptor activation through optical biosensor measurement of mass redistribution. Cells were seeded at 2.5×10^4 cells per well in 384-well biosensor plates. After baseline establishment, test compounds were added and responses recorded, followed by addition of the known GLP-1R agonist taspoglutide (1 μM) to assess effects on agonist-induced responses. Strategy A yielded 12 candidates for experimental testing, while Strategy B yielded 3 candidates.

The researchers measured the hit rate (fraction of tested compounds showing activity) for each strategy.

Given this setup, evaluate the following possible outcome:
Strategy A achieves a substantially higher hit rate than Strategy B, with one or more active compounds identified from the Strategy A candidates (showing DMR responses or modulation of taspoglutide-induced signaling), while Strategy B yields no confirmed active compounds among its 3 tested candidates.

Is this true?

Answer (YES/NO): NO